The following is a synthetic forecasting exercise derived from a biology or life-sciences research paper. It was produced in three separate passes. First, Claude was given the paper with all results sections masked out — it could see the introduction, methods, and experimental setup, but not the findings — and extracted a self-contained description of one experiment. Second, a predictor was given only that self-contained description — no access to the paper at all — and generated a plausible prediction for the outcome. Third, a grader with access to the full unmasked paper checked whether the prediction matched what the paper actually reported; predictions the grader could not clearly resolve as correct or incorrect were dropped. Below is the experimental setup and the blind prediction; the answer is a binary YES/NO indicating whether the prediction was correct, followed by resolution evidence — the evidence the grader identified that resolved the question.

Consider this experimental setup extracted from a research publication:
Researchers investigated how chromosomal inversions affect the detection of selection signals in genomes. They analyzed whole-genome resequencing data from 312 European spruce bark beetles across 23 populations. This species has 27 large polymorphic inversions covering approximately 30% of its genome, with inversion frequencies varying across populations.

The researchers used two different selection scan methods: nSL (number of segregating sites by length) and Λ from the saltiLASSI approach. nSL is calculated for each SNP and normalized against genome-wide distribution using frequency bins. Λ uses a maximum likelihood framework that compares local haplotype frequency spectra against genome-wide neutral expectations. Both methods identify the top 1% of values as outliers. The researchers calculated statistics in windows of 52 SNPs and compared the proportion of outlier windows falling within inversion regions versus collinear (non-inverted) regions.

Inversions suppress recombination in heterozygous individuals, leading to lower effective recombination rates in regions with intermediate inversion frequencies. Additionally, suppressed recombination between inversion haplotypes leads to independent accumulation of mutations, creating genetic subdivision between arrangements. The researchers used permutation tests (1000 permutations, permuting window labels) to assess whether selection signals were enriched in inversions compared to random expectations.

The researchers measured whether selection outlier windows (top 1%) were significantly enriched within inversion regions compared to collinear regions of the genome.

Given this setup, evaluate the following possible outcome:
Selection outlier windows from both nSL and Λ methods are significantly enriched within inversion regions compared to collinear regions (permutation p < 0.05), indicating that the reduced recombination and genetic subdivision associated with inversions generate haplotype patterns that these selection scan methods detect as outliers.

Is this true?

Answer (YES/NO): YES